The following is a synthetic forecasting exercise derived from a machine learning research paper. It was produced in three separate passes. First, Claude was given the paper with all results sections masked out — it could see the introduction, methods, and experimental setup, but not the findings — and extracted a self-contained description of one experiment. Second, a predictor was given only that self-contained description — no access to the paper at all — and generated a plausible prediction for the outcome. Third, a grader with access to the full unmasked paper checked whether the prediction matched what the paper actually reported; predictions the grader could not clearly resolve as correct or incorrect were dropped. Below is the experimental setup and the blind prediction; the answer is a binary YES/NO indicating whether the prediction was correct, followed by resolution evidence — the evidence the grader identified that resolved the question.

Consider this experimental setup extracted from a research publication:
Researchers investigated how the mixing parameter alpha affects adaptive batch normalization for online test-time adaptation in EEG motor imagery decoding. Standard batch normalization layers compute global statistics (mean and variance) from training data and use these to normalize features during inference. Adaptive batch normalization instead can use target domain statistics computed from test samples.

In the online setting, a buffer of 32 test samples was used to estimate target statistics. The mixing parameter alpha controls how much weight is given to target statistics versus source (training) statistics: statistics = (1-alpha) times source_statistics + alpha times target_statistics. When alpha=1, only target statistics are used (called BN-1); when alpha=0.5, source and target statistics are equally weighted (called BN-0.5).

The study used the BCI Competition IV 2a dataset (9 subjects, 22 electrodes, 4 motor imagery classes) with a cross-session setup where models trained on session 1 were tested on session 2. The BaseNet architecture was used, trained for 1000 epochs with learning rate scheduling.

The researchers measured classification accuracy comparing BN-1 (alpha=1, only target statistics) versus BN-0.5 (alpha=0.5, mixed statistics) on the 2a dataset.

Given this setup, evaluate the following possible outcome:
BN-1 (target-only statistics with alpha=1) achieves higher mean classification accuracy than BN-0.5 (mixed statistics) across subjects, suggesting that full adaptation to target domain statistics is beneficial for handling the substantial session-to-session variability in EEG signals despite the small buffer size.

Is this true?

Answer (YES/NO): NO